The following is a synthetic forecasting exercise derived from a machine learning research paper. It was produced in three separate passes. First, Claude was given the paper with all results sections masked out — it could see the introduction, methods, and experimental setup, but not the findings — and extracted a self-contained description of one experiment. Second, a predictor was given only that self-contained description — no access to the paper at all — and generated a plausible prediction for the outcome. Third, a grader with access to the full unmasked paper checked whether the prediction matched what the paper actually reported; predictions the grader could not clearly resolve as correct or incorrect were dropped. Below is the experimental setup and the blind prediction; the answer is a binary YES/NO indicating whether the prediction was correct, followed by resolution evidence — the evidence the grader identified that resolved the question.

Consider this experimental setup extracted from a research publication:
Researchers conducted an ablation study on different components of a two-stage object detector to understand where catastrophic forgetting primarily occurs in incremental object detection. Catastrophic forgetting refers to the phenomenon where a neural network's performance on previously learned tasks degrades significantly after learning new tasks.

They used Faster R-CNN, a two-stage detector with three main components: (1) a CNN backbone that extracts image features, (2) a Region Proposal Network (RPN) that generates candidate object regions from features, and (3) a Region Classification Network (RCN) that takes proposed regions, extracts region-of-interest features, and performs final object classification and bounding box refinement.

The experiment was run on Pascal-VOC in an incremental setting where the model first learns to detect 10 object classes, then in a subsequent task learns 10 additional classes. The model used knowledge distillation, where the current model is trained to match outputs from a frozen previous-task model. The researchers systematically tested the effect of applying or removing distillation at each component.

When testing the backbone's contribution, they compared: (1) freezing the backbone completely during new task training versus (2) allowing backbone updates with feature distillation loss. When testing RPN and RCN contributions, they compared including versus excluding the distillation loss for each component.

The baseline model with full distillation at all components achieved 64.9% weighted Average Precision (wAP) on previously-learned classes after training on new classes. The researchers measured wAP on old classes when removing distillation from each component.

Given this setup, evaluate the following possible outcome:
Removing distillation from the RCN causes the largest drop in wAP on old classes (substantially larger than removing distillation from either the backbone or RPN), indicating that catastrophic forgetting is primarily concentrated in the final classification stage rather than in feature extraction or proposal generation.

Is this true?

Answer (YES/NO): YES